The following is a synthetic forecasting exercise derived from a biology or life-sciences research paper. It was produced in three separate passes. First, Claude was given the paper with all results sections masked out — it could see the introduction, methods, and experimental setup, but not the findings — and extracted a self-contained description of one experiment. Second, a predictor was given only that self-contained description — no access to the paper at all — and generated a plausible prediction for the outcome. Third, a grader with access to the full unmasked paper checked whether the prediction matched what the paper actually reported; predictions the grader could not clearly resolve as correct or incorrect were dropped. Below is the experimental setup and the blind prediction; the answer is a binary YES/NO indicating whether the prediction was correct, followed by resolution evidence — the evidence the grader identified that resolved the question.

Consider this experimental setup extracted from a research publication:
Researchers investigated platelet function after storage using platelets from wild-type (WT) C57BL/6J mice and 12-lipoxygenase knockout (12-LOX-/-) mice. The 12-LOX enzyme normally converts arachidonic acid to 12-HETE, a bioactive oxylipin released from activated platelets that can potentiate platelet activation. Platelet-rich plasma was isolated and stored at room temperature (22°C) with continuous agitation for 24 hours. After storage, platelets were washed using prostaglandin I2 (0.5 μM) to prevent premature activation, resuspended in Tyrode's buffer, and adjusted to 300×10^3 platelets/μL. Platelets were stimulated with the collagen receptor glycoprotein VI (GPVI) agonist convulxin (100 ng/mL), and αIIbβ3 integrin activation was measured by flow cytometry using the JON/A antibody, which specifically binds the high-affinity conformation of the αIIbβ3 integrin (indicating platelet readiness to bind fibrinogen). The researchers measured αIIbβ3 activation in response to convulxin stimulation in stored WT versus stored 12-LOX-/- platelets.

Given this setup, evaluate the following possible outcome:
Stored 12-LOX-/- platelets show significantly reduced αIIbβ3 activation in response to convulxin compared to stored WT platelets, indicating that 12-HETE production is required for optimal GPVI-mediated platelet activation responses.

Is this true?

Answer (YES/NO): NO